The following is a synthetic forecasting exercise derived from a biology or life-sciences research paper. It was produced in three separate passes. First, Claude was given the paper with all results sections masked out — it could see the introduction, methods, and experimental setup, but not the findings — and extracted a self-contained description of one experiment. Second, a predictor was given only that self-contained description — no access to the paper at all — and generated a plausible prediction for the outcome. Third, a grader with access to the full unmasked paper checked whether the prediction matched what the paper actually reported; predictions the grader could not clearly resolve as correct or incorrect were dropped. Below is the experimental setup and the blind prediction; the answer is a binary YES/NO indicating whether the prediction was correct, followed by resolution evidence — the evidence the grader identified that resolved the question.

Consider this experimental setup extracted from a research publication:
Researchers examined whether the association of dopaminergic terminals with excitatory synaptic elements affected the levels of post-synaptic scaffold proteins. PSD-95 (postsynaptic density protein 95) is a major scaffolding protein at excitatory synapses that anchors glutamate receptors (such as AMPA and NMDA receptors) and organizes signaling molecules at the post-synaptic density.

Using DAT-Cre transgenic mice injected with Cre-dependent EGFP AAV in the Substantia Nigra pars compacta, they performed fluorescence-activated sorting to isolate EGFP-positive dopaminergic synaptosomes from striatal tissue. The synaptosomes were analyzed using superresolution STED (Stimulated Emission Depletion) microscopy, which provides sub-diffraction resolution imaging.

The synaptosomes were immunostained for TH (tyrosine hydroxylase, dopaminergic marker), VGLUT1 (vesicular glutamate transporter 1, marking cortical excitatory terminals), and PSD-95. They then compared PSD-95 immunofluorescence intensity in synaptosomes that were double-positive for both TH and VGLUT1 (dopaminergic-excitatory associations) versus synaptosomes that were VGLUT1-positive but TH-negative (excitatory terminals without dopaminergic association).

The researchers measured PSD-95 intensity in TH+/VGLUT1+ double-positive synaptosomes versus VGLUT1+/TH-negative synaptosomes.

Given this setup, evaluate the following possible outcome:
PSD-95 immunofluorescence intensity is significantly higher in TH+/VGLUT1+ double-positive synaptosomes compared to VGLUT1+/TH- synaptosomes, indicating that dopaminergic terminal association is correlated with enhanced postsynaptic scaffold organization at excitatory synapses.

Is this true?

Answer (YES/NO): NO